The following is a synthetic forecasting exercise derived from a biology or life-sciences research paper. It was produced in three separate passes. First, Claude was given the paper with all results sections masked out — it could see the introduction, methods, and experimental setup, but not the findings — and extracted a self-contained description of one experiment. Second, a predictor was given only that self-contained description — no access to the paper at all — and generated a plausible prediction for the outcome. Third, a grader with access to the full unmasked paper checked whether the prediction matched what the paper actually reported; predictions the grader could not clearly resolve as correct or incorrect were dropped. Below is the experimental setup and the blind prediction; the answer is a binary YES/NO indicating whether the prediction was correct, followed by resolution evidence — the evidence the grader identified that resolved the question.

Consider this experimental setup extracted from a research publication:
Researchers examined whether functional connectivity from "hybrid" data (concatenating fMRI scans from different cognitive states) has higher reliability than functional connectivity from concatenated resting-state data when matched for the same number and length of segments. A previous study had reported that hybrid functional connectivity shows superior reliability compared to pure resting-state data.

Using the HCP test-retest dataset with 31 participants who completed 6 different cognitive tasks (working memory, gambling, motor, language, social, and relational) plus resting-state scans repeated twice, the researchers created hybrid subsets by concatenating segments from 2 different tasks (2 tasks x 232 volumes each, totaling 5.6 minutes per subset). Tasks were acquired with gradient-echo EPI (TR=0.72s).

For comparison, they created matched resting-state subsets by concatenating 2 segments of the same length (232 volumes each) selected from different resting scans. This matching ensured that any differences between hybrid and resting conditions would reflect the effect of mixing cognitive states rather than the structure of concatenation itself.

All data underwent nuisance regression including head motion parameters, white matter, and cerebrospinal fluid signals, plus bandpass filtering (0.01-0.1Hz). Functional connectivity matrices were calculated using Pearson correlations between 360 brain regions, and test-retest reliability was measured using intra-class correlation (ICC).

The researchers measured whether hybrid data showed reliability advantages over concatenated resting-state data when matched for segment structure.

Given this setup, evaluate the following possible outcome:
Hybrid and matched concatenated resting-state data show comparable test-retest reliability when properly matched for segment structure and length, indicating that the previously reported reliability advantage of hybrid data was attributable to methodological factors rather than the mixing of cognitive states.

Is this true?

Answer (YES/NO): NO